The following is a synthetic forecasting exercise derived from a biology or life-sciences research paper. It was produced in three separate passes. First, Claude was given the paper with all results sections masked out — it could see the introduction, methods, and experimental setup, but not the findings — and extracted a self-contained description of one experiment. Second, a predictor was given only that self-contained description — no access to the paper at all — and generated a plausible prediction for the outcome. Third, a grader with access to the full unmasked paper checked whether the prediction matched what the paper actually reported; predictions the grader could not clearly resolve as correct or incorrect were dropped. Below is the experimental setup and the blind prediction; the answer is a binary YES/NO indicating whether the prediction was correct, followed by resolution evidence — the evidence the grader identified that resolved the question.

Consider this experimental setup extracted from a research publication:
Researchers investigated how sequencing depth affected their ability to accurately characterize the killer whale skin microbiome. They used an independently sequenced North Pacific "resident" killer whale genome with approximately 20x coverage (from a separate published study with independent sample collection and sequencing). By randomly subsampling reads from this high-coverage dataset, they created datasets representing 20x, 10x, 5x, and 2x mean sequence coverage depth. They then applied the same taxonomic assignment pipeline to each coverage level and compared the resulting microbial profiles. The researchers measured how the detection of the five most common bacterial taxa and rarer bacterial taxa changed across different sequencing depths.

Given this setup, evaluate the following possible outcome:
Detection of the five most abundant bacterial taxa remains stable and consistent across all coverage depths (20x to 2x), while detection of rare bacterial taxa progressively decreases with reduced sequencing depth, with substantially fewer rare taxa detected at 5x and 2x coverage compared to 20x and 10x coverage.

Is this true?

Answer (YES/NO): NO